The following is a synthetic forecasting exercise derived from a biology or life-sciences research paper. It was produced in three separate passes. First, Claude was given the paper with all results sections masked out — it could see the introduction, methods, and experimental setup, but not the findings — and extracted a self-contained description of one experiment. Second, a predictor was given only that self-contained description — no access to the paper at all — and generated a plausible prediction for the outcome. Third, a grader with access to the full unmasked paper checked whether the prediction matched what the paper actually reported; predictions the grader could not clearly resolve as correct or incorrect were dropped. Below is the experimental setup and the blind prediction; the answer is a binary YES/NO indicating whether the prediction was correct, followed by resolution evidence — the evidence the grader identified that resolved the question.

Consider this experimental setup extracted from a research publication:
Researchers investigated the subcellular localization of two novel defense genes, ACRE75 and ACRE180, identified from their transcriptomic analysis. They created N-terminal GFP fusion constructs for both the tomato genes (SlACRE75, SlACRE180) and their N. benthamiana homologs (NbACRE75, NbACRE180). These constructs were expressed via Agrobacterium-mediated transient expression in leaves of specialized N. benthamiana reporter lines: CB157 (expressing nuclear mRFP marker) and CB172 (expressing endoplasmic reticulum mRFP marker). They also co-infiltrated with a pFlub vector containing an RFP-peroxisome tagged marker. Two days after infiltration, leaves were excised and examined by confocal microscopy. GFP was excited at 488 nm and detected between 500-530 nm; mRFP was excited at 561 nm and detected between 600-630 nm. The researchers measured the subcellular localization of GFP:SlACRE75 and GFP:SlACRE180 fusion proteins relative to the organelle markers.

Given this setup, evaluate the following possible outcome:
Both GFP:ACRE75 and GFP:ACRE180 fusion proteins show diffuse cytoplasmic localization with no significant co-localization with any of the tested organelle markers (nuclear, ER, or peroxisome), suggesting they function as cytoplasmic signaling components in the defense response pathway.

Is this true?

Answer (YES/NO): NO